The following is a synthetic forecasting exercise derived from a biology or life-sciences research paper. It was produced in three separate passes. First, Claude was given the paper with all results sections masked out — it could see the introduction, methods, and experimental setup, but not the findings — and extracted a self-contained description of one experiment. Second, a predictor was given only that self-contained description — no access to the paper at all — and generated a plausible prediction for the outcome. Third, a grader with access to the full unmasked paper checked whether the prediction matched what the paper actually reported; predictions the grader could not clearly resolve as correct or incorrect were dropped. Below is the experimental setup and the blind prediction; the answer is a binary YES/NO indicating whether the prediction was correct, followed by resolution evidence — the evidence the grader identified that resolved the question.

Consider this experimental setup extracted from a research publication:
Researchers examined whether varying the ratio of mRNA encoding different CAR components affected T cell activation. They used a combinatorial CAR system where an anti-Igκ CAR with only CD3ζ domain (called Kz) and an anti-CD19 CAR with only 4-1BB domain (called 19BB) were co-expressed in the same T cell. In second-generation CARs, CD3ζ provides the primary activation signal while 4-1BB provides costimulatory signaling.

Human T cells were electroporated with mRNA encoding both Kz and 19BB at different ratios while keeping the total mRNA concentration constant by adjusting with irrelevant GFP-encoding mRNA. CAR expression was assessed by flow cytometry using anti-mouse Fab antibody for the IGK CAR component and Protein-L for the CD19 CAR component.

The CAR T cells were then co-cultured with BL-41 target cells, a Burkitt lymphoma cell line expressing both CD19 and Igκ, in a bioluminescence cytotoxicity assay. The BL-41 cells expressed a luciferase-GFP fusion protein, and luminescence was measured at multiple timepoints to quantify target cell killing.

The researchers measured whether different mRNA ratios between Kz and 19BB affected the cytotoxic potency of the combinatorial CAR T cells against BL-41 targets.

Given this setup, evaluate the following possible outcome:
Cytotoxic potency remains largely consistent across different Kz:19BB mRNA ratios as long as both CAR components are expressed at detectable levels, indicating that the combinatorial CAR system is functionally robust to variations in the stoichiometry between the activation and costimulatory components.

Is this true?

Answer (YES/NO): NO